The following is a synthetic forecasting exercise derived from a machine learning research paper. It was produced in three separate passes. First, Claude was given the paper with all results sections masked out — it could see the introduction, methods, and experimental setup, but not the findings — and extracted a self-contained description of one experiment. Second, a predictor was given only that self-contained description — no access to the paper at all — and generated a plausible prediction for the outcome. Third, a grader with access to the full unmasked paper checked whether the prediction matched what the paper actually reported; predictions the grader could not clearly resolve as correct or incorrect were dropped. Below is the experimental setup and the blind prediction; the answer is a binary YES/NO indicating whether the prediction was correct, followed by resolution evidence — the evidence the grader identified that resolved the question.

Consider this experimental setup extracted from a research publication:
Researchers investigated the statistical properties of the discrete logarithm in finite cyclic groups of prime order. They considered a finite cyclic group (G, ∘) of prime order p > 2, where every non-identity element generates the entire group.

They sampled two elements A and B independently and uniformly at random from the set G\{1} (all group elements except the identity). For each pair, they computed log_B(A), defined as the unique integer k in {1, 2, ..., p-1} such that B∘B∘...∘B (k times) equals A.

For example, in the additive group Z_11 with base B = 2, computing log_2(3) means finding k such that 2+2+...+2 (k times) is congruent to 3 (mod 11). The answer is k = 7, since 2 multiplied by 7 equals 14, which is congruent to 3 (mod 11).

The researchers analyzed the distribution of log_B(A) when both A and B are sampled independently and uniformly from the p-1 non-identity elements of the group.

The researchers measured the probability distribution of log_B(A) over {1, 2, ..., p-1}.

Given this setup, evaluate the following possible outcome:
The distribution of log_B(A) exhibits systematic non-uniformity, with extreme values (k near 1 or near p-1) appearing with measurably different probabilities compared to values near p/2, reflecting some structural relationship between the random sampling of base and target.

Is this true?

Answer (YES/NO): NO